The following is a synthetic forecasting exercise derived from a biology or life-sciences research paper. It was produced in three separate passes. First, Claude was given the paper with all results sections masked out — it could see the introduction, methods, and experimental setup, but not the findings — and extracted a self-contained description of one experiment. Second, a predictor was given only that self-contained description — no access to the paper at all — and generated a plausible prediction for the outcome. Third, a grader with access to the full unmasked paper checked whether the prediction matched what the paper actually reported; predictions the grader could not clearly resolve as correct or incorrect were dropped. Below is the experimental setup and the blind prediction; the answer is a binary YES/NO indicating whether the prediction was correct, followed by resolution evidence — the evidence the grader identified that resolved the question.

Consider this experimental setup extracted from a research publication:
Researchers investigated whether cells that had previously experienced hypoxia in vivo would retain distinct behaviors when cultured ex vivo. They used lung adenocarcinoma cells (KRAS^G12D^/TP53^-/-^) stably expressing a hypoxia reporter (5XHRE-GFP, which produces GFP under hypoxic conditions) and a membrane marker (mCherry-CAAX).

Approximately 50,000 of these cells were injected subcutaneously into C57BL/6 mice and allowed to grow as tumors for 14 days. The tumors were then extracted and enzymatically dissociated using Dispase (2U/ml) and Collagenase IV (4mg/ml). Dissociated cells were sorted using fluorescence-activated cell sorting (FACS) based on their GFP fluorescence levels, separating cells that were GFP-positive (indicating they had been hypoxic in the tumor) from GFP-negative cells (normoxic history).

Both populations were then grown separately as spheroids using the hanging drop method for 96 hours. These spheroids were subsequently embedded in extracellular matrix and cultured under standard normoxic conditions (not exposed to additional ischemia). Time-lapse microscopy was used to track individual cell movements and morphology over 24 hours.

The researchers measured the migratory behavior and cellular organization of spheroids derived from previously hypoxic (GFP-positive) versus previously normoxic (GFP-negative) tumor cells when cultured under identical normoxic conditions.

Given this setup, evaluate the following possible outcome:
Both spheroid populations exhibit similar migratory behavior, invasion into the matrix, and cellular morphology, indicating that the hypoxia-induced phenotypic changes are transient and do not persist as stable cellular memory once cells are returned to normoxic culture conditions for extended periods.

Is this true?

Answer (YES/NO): YES